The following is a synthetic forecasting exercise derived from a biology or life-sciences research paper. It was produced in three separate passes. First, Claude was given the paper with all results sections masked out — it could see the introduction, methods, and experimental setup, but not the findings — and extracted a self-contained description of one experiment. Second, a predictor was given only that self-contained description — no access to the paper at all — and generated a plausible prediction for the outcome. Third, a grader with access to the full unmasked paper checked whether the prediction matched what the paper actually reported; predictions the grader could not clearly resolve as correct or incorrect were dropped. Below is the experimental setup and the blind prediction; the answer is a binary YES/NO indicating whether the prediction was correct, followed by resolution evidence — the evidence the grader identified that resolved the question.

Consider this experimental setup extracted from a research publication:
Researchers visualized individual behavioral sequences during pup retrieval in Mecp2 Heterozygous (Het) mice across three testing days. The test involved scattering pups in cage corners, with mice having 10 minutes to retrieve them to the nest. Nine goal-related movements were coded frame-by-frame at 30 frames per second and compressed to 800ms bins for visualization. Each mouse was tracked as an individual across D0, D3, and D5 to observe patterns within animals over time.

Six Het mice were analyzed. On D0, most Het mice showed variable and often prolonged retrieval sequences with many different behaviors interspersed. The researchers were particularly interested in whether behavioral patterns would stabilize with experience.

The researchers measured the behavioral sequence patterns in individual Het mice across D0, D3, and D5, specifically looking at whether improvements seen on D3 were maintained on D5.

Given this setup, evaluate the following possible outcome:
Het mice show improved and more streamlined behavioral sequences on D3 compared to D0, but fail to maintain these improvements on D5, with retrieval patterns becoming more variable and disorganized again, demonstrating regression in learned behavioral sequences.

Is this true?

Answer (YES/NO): YES